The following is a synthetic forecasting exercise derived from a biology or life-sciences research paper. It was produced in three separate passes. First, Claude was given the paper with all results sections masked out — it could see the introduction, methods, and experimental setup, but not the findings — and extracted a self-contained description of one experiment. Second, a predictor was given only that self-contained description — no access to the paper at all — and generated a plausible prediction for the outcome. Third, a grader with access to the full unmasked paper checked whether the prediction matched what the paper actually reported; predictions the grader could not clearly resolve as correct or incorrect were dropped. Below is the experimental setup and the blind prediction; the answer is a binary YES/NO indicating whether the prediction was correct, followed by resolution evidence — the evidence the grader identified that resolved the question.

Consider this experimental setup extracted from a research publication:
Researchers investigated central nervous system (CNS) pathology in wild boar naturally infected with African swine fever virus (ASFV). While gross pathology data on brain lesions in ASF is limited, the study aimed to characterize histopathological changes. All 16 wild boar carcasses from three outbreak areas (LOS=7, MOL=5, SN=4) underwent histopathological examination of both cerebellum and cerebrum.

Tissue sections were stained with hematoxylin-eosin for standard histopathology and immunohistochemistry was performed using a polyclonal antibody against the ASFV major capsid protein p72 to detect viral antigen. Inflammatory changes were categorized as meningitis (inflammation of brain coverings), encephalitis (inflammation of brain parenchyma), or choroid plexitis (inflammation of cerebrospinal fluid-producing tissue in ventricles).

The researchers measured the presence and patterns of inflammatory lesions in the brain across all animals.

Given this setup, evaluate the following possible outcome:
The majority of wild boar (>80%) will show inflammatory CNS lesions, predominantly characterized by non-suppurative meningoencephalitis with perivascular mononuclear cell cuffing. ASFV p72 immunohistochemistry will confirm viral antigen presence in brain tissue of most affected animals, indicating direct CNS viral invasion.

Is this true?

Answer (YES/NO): YES